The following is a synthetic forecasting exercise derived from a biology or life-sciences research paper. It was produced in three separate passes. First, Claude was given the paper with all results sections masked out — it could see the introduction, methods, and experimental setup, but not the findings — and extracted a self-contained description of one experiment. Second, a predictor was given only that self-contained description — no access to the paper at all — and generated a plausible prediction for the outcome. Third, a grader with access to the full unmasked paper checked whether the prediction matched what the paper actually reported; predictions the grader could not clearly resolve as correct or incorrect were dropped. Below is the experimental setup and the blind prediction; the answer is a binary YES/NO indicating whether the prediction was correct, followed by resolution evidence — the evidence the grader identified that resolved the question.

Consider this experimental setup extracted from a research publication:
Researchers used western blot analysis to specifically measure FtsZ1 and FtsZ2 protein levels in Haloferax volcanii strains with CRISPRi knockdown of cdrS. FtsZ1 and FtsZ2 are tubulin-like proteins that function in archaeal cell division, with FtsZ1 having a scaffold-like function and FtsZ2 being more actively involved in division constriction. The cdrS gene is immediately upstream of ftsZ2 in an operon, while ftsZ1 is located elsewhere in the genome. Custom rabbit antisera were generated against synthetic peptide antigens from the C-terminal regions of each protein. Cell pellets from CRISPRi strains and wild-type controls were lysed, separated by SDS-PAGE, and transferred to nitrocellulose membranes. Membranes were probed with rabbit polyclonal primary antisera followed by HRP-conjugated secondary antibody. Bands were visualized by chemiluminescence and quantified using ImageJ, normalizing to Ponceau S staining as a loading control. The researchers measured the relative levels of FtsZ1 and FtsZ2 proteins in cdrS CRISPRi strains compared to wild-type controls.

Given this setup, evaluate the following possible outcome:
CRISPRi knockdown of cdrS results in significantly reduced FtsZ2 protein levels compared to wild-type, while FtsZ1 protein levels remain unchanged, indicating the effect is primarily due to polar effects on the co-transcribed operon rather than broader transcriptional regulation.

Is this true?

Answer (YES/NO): NO